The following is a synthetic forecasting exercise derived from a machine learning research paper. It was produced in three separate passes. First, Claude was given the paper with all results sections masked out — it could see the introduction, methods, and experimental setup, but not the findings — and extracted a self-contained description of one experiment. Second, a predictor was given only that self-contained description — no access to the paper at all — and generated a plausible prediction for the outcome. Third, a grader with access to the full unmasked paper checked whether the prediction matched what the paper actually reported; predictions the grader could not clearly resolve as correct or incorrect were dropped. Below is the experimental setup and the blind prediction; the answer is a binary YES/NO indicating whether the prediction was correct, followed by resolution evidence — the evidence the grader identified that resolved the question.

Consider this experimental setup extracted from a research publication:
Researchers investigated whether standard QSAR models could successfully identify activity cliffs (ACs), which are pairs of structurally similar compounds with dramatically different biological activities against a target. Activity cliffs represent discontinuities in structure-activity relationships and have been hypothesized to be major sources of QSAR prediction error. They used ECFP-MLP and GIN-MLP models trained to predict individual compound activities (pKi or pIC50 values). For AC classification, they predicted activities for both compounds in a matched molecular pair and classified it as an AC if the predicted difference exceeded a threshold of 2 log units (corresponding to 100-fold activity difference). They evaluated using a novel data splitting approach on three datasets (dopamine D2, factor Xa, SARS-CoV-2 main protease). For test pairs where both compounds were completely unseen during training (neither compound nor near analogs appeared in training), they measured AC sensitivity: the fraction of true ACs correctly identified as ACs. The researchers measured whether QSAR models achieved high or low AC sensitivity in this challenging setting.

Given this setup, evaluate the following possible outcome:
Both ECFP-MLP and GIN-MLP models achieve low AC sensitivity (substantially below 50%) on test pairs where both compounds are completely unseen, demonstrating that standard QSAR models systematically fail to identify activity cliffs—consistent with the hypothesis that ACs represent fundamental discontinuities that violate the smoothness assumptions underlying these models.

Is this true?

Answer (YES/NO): YES